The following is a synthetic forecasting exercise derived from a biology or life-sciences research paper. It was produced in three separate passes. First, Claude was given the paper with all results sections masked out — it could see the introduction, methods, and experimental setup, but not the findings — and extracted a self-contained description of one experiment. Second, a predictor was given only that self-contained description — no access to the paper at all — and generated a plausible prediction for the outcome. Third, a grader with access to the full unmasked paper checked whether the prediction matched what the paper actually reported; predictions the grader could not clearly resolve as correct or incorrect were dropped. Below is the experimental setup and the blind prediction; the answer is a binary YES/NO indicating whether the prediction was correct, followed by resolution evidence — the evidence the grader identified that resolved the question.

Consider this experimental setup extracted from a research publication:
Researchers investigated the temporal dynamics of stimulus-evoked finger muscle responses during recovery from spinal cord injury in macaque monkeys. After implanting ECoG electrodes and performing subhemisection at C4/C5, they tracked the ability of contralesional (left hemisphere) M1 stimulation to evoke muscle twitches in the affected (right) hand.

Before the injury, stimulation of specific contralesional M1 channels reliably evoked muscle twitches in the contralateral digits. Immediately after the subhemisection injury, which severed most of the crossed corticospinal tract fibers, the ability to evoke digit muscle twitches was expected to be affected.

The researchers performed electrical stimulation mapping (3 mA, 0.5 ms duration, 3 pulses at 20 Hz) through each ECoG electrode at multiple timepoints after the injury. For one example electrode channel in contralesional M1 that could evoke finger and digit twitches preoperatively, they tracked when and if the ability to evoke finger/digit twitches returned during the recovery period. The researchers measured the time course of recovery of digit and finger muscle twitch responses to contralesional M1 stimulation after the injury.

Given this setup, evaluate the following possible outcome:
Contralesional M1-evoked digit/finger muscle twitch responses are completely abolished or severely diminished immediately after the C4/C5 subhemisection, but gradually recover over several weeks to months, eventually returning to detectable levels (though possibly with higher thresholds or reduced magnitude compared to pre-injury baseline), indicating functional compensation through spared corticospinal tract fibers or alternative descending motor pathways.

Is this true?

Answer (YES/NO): YES